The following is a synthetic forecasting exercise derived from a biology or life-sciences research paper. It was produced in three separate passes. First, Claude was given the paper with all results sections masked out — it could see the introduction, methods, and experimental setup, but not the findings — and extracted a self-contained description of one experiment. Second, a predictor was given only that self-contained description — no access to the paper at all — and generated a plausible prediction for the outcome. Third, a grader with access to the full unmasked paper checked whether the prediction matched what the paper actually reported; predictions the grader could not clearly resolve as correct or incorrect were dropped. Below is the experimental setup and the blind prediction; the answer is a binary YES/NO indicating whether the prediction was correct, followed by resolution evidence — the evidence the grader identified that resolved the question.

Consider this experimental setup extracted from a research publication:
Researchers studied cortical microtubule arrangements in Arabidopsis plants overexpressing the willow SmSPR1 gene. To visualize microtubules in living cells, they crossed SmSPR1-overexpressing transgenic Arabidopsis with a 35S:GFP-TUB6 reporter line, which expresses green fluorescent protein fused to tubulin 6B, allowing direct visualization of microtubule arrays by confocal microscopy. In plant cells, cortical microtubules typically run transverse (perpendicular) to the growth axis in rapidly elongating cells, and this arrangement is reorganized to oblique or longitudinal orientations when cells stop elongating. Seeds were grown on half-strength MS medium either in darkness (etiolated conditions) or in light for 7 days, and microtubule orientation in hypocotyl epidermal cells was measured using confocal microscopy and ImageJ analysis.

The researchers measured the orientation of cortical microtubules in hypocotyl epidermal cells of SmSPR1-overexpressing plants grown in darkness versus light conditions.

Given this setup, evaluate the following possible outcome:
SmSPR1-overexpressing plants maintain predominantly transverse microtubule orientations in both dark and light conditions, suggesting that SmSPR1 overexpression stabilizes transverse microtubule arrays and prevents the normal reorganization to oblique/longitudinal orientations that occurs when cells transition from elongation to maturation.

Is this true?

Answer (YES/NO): NO